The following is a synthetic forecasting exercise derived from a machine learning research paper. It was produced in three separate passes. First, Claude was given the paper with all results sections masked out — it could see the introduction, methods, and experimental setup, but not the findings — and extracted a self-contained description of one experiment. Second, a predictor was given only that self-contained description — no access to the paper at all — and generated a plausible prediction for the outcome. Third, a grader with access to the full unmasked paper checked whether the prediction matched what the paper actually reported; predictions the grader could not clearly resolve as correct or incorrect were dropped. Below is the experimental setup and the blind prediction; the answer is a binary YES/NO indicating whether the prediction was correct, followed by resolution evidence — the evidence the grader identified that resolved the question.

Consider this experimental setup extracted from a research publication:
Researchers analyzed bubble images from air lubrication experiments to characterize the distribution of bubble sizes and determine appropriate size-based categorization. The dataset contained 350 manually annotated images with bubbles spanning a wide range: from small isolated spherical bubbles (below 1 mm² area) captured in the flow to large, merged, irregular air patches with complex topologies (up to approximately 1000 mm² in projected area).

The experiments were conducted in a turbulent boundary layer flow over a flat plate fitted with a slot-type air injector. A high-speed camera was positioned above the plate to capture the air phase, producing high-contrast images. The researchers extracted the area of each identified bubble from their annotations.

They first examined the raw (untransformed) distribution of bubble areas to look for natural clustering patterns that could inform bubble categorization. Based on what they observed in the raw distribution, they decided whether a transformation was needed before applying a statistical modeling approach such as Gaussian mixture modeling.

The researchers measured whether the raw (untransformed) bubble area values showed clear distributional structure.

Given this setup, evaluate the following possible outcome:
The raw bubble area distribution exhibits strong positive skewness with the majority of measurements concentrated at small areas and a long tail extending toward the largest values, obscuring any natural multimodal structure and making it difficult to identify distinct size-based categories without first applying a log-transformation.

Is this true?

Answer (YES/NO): YES